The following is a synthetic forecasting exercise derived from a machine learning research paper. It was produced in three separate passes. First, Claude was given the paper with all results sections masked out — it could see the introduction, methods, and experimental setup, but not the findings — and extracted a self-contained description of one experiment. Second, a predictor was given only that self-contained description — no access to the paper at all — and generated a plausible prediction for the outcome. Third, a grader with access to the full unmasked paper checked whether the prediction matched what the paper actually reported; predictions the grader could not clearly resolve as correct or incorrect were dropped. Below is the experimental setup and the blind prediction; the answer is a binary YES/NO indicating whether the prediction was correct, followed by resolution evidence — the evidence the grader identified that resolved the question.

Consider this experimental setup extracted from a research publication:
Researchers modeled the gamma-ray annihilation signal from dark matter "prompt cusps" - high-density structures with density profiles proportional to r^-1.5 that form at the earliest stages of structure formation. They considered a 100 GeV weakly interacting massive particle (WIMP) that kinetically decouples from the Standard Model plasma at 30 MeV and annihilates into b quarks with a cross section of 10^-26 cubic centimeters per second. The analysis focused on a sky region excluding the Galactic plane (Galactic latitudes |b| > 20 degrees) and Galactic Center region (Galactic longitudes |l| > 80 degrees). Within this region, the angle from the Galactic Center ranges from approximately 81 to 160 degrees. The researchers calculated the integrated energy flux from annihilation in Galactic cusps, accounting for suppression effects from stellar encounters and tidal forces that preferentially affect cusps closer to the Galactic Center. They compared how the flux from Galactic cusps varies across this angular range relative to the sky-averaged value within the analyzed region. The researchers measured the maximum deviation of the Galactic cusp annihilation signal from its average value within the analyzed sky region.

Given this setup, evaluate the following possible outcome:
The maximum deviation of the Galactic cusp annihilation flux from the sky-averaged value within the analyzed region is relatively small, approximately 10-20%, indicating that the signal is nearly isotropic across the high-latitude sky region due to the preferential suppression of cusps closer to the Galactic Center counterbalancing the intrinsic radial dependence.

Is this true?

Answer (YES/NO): NO